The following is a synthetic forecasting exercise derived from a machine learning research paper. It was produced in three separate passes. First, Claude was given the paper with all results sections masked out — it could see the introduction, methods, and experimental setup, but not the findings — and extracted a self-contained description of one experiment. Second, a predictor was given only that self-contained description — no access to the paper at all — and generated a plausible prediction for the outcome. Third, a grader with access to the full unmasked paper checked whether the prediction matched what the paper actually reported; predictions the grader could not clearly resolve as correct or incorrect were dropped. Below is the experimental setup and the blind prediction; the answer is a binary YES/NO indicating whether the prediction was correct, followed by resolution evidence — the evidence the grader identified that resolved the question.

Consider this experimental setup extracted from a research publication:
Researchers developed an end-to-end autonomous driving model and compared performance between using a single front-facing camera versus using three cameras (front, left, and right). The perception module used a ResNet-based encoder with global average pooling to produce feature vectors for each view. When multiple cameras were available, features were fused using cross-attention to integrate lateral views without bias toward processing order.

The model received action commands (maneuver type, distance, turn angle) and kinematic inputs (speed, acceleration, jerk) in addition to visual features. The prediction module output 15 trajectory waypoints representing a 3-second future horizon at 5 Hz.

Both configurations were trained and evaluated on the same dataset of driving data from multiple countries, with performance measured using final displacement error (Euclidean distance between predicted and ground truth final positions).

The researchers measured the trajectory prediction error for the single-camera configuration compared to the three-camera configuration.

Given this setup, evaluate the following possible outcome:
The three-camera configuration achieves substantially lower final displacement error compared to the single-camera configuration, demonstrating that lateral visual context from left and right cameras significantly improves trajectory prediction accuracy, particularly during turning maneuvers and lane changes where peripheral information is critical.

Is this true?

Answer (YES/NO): NO